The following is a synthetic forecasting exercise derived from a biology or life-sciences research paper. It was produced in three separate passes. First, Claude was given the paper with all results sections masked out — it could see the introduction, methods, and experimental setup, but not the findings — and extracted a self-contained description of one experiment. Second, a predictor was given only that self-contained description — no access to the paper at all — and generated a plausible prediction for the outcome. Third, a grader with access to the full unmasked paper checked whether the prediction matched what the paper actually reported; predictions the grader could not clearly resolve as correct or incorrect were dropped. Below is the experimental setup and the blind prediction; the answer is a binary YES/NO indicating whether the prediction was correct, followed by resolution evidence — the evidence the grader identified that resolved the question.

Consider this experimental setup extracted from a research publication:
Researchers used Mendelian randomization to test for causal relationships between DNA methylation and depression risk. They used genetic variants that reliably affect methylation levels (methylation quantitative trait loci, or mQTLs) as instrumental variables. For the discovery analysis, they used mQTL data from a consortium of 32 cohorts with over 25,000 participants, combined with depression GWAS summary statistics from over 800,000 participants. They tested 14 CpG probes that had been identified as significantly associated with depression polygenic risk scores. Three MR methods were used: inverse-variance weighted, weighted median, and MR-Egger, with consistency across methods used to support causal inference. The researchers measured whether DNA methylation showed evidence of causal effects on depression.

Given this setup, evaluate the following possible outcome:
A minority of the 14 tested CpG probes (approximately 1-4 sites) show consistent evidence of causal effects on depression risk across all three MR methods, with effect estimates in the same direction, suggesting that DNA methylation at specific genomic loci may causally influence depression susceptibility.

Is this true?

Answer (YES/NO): YES